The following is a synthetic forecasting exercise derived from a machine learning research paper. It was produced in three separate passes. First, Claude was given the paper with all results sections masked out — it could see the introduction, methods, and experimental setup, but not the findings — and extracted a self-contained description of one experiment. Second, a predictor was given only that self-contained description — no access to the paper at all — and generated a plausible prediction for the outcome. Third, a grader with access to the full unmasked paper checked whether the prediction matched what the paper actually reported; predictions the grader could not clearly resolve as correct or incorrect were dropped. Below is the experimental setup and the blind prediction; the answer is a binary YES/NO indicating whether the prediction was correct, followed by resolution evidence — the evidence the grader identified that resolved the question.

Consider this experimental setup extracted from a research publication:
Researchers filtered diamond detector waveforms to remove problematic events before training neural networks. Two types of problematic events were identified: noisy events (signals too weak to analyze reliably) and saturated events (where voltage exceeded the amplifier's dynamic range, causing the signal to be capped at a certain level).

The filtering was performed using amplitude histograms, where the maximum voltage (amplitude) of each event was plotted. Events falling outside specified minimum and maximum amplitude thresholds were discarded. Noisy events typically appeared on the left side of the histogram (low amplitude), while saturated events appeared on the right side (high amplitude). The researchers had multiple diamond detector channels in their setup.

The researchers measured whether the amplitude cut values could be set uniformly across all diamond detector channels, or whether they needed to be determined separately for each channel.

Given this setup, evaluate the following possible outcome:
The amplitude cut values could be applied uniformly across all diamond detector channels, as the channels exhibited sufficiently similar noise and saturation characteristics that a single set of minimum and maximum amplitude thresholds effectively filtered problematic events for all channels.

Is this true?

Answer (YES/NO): NO